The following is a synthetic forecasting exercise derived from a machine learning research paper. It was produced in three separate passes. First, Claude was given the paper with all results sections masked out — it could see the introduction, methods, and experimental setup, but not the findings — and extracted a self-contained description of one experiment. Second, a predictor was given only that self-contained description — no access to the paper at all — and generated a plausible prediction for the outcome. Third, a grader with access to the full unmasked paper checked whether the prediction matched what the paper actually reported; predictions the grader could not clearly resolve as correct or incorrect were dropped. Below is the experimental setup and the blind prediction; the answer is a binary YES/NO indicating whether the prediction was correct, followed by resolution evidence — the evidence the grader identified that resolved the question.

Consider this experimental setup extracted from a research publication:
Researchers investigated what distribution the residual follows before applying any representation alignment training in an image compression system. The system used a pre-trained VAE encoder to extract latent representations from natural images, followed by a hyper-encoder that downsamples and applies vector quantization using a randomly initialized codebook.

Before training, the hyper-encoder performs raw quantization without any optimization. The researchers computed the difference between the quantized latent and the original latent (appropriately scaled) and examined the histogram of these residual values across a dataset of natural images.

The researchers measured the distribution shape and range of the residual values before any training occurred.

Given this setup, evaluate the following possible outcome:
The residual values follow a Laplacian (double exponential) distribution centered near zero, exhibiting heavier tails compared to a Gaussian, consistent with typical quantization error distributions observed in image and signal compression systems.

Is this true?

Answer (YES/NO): NO